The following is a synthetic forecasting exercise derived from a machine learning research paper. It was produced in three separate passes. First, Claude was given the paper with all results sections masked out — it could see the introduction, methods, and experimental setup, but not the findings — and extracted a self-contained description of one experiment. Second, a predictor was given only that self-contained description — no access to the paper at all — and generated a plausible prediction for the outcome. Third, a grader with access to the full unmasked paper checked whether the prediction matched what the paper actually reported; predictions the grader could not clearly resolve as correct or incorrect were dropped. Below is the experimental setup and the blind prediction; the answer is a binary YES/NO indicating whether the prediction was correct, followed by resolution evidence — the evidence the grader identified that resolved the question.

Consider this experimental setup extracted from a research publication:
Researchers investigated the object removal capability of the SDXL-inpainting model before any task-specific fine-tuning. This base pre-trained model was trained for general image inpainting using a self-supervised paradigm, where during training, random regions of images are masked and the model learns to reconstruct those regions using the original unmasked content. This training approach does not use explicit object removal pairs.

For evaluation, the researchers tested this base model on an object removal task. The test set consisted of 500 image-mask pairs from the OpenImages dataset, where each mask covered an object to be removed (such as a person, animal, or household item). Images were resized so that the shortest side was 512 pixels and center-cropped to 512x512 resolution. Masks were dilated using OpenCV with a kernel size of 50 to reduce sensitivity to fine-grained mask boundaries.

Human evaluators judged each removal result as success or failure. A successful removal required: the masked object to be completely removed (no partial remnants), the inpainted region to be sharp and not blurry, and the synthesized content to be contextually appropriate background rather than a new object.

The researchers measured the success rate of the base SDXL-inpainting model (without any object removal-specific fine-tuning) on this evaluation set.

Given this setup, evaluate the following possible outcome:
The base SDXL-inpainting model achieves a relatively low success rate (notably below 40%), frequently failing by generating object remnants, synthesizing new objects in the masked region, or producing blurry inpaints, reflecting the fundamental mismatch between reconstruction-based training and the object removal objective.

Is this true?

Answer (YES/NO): NO